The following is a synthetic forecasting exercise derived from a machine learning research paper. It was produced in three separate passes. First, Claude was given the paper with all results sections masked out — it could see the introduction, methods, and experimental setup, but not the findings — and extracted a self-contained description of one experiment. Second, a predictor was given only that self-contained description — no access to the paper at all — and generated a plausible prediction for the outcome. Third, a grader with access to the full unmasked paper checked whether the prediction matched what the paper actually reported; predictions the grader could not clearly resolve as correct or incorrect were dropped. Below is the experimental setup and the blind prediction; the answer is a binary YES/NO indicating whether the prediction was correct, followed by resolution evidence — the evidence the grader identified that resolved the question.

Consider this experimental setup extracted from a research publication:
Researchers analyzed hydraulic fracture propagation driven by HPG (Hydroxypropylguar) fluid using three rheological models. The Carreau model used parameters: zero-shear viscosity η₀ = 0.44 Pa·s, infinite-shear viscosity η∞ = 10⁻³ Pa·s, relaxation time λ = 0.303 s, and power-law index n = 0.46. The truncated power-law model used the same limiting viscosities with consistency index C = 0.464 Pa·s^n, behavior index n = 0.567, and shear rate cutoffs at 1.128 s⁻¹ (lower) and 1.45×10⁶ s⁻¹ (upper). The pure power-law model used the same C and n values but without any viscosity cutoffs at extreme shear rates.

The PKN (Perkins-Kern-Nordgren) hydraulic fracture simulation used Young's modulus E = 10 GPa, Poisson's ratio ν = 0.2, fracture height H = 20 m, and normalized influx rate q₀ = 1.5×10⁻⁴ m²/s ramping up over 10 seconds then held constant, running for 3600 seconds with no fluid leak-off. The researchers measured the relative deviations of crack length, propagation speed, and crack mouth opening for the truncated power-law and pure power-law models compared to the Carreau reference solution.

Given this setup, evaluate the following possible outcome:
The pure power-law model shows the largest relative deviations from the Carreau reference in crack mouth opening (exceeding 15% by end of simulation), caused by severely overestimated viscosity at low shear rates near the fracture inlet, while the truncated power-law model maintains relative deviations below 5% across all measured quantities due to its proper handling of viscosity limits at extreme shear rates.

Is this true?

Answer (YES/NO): NO